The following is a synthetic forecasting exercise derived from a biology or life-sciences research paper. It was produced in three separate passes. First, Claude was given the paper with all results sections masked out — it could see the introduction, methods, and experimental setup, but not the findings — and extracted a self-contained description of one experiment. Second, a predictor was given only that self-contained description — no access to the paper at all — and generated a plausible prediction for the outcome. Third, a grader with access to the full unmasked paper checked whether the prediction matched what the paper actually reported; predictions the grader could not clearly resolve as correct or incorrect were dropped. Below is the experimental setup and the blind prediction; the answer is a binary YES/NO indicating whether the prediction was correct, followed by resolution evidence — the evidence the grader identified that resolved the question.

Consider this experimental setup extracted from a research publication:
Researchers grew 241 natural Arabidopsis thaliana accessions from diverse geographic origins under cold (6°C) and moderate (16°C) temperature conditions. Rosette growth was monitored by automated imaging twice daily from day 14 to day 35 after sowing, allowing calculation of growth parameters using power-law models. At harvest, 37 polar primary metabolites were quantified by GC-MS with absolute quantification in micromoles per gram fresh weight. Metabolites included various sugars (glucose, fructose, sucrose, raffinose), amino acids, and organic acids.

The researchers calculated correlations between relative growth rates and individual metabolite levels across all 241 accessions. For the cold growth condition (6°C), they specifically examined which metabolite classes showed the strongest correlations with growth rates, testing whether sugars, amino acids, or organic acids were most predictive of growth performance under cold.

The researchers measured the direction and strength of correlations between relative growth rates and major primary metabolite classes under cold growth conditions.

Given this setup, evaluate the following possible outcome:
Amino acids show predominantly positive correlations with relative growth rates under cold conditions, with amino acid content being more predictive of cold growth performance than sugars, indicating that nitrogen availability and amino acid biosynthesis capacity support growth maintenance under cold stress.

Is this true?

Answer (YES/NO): NO